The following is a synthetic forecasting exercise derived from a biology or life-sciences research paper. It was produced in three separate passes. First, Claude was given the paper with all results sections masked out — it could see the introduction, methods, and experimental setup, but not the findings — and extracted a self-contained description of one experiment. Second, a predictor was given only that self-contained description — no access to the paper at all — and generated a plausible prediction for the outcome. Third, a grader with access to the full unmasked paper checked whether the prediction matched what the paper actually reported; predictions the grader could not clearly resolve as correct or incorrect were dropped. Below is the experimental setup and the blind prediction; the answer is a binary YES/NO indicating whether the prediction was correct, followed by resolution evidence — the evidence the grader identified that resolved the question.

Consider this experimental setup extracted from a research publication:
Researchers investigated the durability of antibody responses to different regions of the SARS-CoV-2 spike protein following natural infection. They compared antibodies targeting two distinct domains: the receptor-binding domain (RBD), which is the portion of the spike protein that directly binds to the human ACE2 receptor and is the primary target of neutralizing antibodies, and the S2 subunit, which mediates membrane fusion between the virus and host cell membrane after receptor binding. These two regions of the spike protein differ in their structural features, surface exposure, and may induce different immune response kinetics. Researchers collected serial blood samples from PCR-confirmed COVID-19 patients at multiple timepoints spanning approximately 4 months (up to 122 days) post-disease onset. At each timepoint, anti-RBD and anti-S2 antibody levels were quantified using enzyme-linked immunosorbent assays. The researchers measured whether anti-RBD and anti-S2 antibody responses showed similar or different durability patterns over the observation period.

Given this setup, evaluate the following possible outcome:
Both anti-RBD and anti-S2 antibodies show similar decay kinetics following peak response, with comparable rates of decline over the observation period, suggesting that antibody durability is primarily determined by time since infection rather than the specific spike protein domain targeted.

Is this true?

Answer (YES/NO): YES